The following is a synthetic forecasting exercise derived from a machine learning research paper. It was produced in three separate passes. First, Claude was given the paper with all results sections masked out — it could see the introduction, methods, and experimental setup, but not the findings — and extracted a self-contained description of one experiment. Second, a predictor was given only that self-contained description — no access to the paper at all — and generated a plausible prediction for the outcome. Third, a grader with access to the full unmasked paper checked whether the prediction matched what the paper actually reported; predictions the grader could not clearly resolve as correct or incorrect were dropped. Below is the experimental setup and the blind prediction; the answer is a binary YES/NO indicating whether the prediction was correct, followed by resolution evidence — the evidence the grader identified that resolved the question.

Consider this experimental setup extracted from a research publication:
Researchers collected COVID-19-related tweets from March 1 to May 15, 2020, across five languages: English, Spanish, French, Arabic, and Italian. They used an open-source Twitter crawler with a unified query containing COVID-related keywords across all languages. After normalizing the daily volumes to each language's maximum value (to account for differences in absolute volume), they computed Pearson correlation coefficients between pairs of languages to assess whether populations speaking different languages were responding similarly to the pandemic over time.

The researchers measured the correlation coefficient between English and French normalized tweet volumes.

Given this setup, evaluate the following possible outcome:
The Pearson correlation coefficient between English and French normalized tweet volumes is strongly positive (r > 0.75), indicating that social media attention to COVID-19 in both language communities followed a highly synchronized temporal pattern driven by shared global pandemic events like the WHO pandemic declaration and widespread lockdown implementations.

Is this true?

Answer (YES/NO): YES